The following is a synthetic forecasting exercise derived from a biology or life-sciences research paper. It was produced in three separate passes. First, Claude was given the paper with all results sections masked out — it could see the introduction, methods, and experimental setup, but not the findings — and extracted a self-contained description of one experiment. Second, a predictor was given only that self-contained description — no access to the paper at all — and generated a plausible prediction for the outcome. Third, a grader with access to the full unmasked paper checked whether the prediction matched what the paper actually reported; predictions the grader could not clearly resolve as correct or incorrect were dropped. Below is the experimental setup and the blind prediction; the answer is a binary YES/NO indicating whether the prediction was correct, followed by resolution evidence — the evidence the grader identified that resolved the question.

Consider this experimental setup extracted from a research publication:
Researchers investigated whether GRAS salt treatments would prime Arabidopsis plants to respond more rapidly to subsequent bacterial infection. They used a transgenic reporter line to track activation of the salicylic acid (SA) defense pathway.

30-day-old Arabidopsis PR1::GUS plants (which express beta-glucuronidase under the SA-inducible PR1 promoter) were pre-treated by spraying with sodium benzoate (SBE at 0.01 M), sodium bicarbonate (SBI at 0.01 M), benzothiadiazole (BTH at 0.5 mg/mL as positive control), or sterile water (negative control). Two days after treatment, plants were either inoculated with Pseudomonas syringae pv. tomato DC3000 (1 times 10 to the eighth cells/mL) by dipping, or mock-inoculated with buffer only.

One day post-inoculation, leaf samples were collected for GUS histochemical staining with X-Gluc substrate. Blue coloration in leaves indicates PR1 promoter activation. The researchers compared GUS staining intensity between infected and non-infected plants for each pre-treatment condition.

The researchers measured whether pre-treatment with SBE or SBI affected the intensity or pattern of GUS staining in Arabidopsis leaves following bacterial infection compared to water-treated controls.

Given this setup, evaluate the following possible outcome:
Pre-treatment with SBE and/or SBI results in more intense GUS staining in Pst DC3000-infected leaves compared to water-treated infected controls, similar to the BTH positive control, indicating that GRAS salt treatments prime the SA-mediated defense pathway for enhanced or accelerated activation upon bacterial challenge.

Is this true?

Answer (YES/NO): NO